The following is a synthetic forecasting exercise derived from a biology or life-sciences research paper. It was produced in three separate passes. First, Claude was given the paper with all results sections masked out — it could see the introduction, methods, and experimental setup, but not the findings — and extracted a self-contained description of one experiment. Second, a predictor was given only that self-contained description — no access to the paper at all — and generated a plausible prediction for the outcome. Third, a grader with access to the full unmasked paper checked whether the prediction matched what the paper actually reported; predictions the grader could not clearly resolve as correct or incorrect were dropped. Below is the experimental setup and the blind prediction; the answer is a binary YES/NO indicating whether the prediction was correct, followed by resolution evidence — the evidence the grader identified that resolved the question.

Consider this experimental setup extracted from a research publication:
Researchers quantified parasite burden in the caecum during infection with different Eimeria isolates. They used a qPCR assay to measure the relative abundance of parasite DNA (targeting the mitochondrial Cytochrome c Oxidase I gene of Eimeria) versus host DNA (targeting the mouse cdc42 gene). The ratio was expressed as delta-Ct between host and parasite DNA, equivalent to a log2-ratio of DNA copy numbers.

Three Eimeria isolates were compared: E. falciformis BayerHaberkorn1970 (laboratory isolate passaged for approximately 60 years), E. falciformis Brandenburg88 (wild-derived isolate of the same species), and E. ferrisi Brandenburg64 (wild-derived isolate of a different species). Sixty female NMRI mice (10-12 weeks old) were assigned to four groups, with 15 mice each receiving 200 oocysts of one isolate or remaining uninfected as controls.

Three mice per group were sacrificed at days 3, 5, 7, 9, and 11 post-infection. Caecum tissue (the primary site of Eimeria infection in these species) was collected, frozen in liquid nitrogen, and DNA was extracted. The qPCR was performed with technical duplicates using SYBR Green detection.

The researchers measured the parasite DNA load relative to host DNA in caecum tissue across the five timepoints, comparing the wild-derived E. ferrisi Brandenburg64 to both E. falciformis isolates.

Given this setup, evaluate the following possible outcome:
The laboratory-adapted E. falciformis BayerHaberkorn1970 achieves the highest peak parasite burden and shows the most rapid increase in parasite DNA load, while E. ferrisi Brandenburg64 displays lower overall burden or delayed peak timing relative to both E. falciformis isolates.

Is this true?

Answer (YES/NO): NO